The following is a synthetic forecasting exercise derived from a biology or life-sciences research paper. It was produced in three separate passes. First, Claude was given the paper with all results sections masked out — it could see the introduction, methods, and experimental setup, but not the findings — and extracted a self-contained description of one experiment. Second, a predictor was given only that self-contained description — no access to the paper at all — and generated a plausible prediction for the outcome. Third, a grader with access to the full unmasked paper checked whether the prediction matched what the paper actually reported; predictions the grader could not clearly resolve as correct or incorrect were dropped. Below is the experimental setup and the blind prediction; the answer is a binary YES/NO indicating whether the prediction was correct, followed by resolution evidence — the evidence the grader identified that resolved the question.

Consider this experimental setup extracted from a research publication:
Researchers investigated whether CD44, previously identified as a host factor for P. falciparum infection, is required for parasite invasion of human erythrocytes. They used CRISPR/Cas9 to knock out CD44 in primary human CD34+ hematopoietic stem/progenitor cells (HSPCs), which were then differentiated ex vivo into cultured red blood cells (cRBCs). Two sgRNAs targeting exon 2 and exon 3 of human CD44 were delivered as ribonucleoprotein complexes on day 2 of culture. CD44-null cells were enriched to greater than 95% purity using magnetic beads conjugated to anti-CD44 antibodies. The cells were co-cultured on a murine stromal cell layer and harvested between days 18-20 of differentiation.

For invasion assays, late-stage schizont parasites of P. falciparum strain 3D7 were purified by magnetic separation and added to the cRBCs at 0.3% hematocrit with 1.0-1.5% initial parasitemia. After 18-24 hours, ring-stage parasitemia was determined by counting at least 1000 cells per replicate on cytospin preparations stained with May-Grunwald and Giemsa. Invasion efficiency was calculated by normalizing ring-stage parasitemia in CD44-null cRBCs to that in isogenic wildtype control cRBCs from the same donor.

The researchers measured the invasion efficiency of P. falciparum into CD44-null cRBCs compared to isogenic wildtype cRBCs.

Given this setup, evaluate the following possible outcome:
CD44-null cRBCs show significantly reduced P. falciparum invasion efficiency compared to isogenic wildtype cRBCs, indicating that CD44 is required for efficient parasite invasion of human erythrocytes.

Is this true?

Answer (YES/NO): YES